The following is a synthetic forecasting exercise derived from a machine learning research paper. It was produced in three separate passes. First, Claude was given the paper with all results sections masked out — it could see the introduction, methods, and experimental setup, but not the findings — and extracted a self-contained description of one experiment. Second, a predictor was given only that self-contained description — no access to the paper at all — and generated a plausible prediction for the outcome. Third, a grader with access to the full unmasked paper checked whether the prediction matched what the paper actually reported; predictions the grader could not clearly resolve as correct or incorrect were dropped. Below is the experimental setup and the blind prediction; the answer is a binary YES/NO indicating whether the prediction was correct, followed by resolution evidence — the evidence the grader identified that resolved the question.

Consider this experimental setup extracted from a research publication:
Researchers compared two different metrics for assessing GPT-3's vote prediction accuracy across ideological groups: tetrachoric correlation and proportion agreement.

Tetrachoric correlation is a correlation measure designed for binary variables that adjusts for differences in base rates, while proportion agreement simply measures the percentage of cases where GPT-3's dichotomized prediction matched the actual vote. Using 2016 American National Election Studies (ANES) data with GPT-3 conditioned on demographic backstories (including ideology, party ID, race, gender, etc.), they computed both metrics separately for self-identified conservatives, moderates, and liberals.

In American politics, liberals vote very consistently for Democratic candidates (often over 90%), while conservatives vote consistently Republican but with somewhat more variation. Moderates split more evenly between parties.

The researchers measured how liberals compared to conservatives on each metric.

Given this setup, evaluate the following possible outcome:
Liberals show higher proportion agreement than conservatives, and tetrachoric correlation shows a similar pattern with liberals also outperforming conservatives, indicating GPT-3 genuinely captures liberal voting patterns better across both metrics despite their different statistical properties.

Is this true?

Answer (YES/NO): NO